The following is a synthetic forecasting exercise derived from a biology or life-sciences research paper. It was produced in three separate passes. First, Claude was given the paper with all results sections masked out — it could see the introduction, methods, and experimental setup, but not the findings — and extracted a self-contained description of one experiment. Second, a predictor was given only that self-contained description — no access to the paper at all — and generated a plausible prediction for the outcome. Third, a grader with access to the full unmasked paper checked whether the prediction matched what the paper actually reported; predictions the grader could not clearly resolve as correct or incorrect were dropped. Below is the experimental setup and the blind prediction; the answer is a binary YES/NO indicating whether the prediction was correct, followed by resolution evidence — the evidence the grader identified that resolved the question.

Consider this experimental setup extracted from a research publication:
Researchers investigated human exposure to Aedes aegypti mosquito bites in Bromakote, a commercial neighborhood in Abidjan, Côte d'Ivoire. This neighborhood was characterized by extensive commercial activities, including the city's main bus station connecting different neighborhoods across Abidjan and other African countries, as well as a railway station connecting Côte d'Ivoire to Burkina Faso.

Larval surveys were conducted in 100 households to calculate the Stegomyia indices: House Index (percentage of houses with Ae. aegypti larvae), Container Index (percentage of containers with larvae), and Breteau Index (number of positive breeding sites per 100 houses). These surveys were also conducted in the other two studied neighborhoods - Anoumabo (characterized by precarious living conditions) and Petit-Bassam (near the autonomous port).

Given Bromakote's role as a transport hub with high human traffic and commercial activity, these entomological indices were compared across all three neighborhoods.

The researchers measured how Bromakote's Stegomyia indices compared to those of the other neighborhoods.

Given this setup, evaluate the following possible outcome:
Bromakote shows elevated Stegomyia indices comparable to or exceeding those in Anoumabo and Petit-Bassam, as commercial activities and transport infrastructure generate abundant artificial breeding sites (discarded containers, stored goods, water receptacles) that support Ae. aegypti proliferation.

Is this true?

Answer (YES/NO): NO